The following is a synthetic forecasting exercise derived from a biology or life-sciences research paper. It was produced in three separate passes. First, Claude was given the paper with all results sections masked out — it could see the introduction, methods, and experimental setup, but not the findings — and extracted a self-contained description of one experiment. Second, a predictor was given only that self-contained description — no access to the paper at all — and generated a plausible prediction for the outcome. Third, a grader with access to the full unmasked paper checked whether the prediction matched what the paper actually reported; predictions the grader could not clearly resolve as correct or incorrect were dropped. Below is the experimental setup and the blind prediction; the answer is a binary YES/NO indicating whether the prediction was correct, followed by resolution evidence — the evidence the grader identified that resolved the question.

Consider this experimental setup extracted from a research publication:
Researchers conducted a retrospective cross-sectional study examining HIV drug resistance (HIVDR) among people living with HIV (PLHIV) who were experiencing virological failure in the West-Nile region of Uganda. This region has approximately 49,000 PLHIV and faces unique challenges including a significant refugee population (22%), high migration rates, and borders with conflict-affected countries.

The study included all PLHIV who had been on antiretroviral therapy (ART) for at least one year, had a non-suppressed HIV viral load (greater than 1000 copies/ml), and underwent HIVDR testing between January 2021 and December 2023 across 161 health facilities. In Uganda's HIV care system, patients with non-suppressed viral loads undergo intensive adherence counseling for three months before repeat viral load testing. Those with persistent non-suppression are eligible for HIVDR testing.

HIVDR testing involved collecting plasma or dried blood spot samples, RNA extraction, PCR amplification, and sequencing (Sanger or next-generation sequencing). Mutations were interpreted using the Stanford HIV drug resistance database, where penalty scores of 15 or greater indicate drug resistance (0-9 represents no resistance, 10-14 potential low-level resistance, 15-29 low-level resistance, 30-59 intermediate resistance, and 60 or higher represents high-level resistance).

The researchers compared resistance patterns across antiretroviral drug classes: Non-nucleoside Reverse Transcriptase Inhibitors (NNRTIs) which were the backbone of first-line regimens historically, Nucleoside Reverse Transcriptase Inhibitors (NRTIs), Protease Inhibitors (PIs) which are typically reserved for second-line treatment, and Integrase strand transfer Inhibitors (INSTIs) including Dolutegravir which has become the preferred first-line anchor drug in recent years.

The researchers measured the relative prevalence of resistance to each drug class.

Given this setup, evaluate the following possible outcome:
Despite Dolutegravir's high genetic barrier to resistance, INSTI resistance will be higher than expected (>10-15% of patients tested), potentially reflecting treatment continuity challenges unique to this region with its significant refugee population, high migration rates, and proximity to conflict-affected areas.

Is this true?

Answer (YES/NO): YES